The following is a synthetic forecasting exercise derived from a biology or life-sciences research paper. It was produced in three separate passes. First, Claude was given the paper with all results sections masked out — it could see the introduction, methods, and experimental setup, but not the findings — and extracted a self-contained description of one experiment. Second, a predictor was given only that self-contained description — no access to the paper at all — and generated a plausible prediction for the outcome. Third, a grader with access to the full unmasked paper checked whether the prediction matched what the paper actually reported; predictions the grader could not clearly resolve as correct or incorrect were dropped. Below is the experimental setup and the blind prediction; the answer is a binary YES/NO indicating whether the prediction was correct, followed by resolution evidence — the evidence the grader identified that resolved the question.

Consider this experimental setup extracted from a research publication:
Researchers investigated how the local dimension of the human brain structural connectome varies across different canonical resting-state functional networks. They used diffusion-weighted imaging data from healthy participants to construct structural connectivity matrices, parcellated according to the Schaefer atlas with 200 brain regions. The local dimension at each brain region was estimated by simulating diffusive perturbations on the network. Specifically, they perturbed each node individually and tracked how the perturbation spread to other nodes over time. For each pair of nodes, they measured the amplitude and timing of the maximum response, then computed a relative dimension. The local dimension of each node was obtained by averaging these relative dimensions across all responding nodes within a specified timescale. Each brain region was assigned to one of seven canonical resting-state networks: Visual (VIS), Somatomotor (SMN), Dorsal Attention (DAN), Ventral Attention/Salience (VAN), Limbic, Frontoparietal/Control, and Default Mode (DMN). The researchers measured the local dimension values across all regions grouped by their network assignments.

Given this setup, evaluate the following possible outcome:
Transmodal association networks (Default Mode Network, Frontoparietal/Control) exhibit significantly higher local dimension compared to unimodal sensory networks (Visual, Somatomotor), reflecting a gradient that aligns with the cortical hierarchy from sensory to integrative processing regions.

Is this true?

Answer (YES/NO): YES